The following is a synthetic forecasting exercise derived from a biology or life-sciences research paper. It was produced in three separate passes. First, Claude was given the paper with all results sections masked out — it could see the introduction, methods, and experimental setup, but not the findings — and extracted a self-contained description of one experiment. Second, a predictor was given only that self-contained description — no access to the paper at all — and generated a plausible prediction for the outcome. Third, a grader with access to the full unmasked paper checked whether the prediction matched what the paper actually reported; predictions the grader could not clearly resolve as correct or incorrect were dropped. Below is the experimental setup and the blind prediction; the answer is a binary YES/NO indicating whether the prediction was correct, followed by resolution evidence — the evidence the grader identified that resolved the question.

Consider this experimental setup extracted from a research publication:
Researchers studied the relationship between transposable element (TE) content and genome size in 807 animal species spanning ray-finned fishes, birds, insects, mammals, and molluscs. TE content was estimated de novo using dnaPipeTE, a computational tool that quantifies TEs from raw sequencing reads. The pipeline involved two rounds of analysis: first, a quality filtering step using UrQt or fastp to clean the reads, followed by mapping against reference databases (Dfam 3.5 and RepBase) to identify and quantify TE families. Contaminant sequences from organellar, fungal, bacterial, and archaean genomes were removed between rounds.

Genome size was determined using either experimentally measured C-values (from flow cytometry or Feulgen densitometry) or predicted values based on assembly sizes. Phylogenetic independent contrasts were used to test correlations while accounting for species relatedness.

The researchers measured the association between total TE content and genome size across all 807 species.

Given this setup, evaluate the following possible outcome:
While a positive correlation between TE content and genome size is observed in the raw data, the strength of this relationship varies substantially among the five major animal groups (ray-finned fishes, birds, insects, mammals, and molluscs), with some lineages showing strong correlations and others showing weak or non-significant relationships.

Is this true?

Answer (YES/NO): YES